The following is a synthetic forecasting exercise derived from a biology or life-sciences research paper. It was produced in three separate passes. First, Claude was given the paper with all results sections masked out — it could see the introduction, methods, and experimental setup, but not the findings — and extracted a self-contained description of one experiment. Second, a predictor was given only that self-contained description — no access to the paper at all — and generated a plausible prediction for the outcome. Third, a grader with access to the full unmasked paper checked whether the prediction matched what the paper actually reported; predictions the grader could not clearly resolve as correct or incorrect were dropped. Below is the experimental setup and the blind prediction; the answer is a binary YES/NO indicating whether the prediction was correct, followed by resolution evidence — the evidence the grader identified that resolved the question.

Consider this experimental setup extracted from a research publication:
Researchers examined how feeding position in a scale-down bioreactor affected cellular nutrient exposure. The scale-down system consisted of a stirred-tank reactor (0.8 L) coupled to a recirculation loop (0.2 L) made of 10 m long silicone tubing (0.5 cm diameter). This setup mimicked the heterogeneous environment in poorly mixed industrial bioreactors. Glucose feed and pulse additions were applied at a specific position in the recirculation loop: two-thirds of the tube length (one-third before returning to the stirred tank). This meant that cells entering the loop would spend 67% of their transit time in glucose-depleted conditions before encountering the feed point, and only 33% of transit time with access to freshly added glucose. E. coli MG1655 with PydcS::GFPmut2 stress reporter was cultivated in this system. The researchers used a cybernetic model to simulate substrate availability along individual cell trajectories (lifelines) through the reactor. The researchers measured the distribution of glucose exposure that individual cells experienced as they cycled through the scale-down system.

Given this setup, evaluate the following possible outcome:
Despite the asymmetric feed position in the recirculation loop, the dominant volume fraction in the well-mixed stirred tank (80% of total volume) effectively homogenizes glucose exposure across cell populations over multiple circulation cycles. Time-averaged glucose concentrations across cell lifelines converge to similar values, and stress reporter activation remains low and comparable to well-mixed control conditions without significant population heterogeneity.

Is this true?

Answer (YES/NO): NO